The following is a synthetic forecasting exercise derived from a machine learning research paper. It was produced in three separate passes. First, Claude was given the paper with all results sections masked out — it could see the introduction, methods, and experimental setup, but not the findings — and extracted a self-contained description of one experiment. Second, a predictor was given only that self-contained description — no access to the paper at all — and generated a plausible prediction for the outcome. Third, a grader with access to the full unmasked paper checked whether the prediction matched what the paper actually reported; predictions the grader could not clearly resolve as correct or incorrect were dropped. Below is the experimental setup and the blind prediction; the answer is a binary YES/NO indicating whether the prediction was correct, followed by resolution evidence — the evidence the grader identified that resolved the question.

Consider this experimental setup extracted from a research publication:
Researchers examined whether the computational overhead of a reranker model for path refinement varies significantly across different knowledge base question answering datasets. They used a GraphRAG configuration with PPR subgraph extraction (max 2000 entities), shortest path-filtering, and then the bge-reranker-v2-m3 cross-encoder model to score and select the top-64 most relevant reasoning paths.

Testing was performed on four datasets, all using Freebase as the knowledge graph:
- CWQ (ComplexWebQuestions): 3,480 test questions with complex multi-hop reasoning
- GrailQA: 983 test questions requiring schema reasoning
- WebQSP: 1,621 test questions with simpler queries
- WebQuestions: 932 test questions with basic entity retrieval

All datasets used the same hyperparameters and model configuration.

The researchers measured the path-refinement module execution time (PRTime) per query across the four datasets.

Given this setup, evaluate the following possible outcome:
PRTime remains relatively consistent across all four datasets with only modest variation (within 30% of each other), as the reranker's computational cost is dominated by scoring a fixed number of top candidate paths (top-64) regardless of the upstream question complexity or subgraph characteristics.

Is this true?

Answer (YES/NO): NO